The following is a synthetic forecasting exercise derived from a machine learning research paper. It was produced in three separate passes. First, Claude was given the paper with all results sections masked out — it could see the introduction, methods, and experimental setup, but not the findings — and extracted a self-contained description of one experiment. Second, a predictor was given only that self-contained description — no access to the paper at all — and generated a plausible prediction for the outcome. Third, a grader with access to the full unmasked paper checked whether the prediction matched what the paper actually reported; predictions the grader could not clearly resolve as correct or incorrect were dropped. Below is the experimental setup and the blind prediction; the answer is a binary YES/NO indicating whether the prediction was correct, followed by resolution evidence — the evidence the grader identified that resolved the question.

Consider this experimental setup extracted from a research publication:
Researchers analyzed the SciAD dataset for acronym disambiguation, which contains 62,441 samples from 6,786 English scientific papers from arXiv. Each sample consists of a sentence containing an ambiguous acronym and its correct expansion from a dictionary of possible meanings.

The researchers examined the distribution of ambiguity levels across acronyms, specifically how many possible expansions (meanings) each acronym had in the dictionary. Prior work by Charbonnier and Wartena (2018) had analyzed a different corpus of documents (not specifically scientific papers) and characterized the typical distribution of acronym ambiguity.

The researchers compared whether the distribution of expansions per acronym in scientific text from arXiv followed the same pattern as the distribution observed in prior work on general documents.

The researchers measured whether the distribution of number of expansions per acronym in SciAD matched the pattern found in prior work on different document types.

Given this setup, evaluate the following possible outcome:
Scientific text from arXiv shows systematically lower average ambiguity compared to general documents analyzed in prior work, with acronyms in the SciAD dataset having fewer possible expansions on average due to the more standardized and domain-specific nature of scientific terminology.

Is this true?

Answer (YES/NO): NO